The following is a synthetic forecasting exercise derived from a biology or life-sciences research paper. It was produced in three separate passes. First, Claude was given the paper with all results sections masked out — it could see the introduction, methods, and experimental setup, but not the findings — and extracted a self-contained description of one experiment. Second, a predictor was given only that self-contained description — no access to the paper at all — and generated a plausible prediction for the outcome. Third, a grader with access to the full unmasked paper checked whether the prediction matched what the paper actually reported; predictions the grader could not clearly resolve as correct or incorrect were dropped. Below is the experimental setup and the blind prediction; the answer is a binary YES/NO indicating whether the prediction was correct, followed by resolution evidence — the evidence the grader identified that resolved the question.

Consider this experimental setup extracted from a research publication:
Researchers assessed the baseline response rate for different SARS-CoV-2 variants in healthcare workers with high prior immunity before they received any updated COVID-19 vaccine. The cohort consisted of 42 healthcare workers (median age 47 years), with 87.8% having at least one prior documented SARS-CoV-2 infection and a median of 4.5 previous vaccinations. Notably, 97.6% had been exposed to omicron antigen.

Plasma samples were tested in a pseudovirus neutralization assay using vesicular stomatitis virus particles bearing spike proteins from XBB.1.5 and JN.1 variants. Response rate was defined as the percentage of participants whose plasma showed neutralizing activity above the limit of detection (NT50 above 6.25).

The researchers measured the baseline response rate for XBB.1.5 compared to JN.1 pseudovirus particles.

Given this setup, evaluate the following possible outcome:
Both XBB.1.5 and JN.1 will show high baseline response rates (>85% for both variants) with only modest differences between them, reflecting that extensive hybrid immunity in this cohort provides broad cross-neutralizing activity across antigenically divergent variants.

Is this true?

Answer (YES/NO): YES